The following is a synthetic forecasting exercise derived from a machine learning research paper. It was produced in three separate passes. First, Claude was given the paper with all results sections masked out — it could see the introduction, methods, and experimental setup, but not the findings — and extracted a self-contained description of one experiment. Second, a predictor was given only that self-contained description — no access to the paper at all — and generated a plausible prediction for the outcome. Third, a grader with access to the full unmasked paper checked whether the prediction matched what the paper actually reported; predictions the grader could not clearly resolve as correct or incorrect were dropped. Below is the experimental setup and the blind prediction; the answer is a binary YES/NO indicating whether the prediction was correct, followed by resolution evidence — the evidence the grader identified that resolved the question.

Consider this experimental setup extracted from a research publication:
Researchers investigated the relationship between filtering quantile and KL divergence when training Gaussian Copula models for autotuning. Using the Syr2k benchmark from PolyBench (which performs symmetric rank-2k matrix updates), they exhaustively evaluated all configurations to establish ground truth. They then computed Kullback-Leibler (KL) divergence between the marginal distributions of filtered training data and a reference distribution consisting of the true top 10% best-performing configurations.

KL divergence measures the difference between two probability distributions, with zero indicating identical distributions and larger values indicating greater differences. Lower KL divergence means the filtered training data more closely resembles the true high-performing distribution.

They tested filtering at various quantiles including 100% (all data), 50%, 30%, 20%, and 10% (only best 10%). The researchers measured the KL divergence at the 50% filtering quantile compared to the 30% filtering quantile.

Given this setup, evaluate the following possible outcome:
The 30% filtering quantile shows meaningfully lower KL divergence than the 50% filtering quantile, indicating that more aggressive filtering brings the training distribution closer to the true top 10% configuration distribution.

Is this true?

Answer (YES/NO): NO